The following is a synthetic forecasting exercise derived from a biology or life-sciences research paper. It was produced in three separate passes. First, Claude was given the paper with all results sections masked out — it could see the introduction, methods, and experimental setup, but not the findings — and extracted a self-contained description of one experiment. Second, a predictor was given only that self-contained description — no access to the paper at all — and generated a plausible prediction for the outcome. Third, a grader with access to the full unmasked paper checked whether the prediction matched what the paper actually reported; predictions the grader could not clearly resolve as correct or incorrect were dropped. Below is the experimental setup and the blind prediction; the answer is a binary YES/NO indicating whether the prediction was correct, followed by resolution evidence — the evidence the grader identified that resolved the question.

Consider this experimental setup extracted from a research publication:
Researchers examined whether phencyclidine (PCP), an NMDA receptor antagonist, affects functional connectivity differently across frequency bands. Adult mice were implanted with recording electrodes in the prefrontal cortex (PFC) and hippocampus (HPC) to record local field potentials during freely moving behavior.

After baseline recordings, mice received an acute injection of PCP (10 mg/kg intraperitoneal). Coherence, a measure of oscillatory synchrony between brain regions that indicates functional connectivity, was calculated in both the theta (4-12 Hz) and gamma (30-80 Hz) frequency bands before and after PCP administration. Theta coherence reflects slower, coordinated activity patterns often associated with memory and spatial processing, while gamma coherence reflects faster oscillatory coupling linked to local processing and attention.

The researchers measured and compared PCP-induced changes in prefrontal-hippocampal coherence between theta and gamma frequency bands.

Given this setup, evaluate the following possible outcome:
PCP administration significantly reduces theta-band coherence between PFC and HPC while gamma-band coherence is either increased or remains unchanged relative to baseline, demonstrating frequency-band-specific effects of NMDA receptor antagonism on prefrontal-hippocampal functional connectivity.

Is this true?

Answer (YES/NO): YES